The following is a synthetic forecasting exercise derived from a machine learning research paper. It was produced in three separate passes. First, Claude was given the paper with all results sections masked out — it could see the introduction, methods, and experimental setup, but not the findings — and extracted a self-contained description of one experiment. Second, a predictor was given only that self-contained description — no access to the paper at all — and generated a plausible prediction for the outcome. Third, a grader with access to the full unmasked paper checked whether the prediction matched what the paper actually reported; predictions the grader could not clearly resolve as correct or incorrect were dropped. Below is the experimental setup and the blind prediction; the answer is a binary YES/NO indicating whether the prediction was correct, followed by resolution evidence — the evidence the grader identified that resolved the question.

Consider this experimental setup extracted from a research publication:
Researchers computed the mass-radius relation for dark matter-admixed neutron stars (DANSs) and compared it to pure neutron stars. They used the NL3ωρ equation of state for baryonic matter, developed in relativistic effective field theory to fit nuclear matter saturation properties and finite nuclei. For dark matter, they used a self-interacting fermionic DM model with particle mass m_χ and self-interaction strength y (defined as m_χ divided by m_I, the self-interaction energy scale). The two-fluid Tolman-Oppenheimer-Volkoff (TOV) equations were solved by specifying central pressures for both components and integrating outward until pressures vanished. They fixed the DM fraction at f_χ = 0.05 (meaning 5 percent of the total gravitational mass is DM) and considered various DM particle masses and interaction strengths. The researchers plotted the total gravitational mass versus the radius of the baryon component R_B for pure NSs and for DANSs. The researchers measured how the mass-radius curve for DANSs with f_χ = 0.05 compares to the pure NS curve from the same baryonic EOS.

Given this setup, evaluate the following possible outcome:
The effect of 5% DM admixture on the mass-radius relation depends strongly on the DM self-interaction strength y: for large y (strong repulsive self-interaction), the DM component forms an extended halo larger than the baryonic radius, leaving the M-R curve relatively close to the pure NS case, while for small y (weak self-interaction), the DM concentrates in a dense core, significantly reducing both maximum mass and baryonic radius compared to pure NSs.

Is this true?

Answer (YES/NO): NO